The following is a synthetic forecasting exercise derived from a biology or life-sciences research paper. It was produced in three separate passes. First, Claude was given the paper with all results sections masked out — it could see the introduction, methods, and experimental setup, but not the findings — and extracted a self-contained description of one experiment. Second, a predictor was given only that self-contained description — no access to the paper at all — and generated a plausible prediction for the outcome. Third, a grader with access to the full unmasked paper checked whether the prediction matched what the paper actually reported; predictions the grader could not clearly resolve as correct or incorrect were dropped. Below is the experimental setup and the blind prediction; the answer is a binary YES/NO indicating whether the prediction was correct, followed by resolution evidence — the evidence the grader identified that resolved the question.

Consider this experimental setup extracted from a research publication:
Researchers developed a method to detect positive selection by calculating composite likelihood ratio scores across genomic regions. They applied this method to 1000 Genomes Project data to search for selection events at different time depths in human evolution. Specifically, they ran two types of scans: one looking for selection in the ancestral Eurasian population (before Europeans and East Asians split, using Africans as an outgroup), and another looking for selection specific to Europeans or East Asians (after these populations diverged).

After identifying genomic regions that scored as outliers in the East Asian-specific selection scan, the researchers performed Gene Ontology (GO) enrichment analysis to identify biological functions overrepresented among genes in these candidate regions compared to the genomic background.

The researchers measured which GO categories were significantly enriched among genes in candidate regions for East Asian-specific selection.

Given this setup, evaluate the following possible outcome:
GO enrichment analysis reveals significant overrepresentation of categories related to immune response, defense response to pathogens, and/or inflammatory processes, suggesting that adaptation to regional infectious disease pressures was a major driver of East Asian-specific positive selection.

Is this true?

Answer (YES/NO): NO